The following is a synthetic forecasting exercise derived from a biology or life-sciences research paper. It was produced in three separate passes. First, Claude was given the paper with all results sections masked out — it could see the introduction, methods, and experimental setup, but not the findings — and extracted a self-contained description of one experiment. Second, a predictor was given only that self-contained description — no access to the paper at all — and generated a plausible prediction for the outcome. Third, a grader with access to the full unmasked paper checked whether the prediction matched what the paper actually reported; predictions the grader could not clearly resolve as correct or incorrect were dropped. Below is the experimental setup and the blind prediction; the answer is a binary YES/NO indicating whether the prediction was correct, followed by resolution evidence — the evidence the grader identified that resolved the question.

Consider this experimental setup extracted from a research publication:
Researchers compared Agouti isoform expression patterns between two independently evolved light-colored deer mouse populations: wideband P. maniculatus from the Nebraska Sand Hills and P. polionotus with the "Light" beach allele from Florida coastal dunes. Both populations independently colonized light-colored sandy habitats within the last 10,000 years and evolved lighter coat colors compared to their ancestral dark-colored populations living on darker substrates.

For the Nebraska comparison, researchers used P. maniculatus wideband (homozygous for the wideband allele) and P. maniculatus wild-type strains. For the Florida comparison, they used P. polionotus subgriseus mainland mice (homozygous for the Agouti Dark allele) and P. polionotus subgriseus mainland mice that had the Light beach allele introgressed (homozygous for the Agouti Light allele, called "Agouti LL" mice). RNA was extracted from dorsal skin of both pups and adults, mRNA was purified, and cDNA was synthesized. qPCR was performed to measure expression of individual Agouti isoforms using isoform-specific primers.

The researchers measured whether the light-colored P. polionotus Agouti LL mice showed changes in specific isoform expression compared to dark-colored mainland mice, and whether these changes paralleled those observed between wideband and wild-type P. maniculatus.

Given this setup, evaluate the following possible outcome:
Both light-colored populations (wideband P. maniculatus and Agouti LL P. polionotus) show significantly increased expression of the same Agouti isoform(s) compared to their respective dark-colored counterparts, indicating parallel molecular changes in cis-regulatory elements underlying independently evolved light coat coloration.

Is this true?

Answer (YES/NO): YES